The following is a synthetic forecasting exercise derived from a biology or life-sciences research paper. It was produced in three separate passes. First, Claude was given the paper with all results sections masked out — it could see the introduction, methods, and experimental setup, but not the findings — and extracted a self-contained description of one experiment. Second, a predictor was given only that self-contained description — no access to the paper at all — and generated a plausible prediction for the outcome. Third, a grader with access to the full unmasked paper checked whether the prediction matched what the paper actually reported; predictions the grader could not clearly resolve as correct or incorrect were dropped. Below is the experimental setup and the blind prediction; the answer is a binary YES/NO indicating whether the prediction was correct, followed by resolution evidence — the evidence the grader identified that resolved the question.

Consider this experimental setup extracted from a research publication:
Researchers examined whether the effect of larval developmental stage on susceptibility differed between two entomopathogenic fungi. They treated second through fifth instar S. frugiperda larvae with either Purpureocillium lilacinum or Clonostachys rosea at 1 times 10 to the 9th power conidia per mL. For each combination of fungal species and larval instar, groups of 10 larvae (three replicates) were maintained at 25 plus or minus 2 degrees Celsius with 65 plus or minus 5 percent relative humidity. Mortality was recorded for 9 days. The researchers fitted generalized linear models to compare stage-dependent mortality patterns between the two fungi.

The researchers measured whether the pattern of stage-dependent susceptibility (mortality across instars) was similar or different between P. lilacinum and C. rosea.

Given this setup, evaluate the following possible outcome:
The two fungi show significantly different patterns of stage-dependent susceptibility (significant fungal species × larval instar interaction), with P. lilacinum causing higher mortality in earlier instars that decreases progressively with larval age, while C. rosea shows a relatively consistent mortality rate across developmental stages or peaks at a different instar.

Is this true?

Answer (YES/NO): NO